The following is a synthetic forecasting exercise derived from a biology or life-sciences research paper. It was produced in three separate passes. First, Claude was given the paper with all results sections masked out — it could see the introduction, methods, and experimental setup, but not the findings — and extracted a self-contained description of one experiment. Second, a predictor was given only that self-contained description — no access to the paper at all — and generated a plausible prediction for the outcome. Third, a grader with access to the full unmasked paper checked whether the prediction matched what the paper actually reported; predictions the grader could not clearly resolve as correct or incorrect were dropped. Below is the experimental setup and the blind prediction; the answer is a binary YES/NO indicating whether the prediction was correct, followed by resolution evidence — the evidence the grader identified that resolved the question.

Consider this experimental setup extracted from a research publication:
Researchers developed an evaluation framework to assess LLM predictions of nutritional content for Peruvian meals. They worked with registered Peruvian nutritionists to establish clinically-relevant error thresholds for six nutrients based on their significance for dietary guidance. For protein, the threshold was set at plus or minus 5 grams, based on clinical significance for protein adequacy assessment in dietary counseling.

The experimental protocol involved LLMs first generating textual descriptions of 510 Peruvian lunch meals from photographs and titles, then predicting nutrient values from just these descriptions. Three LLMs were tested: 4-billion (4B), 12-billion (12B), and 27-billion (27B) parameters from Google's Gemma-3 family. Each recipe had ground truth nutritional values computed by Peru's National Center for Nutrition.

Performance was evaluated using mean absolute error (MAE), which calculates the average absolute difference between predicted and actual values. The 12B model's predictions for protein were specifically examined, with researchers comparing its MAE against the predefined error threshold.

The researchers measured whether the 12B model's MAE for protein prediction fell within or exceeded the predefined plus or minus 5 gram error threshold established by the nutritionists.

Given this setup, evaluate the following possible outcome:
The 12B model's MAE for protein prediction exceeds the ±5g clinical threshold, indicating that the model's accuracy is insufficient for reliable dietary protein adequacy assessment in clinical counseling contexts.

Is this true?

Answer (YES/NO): NO